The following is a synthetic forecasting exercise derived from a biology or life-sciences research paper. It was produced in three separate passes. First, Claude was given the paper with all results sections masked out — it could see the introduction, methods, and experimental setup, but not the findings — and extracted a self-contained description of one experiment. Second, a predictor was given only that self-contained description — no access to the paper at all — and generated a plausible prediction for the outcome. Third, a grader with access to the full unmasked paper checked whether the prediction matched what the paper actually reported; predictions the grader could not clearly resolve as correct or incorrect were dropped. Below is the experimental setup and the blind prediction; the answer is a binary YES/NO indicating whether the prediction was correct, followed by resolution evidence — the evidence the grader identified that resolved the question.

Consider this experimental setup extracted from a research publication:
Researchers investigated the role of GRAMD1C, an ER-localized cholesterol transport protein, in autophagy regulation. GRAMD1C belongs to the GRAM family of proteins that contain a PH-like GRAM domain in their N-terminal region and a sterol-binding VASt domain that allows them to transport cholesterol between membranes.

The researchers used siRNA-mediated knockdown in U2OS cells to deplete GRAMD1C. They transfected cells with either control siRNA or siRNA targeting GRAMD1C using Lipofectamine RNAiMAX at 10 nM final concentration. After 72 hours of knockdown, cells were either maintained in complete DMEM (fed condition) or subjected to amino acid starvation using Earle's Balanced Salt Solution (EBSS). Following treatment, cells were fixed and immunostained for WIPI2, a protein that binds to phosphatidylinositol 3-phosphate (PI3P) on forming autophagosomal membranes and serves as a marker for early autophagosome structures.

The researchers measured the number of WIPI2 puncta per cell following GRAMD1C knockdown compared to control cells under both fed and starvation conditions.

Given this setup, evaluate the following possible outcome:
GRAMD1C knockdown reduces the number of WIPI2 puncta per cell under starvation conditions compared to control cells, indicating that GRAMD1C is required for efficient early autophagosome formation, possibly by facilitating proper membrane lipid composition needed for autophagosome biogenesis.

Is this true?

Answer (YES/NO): NO